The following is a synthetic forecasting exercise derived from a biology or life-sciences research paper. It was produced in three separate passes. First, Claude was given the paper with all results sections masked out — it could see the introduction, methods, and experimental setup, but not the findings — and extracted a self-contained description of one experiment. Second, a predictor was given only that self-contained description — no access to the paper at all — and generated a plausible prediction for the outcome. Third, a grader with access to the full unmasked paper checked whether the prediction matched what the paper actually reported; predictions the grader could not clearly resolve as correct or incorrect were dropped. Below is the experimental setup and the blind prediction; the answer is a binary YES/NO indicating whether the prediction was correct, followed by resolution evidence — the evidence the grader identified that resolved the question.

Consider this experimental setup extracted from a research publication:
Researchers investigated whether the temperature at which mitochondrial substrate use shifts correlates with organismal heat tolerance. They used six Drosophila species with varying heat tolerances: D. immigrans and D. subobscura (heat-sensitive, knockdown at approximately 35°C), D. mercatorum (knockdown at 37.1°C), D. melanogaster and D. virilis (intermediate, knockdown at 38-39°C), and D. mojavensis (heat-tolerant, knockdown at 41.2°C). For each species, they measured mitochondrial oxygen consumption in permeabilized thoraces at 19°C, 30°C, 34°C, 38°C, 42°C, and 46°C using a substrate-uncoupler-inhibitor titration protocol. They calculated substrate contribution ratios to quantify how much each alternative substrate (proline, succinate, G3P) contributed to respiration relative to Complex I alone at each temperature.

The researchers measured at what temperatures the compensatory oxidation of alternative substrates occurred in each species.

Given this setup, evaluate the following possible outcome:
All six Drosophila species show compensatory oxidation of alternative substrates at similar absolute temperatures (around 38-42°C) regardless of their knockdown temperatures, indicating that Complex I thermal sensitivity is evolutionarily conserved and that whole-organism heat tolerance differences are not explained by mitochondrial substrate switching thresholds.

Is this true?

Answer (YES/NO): NO